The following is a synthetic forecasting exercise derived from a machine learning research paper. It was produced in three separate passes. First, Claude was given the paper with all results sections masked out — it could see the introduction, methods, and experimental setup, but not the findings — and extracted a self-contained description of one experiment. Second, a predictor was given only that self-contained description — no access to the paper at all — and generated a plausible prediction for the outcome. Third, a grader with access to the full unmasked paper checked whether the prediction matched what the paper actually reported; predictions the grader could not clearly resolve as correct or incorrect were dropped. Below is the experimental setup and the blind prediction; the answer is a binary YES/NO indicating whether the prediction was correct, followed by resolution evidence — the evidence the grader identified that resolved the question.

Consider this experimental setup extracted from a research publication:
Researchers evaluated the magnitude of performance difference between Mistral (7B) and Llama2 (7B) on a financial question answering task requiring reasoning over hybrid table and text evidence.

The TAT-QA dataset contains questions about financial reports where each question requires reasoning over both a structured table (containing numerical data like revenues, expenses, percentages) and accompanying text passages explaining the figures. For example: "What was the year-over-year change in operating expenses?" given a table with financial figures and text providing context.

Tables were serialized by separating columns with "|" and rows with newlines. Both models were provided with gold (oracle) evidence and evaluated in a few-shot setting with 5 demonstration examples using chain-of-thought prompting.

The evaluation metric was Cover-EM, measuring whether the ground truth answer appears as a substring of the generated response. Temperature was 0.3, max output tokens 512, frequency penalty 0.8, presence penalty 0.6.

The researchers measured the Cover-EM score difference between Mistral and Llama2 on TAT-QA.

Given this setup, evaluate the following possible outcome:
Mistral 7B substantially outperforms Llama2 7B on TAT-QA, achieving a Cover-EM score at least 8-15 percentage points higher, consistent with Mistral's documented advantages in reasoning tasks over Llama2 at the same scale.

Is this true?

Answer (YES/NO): YES